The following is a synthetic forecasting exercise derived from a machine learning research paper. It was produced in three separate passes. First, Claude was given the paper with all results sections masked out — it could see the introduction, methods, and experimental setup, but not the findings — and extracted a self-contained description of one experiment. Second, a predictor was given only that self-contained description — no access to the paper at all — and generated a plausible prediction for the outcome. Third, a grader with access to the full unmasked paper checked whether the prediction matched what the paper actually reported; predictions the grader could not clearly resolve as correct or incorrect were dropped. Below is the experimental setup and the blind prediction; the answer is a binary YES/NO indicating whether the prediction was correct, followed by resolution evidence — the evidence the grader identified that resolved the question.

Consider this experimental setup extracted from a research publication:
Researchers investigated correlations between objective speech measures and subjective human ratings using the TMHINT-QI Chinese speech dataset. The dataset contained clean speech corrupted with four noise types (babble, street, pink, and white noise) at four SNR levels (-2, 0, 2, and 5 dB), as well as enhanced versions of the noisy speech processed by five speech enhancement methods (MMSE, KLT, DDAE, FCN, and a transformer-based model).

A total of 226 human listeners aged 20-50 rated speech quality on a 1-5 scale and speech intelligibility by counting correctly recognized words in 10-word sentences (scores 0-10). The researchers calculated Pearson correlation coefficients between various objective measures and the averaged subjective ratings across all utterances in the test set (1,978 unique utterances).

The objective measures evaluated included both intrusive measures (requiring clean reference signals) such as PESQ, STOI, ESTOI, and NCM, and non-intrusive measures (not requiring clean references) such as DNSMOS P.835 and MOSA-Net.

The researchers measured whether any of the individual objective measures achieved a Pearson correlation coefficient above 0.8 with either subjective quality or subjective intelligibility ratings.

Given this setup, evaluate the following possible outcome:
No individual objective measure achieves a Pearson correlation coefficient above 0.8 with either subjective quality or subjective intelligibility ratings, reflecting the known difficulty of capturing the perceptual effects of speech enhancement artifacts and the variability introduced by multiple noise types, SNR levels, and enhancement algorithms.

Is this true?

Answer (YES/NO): YES